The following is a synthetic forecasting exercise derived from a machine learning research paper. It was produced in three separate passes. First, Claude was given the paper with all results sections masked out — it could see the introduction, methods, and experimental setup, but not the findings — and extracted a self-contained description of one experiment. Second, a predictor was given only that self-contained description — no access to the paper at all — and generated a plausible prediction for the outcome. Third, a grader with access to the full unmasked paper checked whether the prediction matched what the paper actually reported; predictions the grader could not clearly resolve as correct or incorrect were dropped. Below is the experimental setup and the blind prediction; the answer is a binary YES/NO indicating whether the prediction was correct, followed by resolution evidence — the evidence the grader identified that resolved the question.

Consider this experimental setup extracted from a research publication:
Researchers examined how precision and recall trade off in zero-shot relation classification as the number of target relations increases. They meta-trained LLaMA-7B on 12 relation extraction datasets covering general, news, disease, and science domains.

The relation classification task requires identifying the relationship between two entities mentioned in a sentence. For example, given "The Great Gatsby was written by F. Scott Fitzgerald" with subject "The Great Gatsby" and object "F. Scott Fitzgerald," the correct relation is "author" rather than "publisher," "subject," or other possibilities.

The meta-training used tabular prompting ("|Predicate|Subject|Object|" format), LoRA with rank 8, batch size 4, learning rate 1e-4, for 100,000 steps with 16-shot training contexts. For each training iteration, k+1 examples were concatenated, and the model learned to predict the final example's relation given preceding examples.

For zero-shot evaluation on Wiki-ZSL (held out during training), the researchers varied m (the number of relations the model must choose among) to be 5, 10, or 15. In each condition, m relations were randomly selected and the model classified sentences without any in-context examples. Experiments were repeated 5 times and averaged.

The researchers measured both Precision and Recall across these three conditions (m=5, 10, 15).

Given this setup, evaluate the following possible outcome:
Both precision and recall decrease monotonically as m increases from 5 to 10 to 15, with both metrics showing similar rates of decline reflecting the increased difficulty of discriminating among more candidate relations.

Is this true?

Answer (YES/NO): YES